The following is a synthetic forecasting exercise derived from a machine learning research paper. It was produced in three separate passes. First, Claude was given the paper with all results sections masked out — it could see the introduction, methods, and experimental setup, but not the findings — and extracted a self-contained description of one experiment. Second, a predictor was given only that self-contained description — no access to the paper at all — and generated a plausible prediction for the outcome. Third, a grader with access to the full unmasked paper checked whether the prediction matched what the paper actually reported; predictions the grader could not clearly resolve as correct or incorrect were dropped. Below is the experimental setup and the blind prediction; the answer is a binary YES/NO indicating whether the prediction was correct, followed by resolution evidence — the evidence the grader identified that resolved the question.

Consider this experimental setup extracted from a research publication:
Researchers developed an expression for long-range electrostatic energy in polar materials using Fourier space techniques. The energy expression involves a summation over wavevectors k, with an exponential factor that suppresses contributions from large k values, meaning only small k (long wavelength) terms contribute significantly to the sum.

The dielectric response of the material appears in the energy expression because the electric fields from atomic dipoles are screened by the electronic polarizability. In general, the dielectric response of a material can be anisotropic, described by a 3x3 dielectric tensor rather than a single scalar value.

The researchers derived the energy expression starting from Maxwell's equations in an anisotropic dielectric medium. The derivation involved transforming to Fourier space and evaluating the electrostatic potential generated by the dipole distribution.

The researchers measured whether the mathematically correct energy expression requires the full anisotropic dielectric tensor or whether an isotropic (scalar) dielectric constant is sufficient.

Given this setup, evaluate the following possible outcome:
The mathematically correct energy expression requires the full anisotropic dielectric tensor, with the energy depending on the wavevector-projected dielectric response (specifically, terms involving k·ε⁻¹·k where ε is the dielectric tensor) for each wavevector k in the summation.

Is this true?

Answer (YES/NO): NO